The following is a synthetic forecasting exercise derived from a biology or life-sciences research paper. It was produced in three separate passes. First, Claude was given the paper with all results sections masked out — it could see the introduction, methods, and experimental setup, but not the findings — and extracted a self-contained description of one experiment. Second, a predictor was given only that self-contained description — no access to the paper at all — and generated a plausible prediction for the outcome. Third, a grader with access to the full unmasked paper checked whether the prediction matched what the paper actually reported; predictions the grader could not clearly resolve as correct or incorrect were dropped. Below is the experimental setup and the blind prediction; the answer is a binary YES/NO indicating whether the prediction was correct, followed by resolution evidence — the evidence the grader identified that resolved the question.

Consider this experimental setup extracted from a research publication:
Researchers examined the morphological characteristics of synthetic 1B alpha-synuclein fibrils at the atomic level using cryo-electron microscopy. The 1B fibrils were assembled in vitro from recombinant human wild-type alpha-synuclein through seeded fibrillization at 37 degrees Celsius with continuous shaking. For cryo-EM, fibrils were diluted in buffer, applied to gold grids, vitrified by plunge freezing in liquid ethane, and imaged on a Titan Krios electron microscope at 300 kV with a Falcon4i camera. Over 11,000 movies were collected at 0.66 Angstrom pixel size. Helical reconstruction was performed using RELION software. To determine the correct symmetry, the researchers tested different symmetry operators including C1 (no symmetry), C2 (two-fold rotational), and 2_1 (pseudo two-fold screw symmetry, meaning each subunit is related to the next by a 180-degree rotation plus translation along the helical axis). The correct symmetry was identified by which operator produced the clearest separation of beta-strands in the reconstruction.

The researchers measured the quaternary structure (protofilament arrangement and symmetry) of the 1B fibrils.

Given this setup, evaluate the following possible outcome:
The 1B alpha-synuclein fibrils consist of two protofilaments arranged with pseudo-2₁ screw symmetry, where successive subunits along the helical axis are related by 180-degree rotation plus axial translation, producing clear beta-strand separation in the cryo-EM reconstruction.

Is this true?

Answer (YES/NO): YES